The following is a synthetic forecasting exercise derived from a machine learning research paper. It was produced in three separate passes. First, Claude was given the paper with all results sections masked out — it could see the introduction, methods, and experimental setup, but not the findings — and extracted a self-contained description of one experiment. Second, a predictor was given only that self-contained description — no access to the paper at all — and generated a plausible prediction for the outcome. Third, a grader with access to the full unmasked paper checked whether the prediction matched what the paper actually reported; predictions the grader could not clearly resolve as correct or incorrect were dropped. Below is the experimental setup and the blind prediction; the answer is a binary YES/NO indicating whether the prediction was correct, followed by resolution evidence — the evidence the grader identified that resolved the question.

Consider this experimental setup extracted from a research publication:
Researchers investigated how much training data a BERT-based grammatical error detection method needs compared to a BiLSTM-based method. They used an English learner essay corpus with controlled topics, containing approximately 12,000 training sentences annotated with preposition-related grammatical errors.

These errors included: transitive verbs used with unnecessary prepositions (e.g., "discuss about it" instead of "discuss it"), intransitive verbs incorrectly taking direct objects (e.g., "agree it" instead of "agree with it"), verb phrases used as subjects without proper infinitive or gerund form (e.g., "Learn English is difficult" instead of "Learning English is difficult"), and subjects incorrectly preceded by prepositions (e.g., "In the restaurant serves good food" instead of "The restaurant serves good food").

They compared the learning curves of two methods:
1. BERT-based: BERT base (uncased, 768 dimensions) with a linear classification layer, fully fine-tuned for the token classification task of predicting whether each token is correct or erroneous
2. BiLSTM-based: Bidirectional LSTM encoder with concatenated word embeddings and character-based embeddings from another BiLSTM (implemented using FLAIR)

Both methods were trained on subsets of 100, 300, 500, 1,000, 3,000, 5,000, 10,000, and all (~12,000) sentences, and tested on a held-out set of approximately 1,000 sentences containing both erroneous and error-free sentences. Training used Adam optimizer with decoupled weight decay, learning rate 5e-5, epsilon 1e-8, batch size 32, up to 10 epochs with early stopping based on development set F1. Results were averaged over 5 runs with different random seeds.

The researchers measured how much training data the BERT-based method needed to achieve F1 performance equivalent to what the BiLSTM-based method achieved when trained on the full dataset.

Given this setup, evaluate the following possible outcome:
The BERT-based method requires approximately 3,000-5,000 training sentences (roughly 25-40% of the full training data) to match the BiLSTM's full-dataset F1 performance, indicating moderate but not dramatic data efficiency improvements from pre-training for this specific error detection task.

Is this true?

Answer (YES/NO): NO